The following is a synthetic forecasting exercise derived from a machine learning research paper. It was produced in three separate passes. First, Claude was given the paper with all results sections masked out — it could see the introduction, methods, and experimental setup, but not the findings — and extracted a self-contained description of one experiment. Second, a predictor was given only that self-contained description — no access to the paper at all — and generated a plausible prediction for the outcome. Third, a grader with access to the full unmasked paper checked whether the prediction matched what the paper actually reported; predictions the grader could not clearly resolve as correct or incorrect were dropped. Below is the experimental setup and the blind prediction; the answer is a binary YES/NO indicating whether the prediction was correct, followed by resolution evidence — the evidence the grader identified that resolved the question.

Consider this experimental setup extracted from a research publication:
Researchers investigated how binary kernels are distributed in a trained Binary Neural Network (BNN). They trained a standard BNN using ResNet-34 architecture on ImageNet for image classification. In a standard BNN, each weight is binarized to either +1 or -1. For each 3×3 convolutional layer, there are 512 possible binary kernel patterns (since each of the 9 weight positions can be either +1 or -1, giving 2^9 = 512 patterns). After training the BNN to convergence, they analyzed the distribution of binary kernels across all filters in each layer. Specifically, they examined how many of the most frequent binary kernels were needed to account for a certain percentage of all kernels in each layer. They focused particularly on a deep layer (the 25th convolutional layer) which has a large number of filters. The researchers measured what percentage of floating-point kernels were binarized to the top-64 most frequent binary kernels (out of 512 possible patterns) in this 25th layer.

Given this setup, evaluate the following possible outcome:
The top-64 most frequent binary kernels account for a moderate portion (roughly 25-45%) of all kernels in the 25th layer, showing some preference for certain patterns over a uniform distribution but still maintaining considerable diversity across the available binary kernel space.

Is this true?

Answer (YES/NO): NO